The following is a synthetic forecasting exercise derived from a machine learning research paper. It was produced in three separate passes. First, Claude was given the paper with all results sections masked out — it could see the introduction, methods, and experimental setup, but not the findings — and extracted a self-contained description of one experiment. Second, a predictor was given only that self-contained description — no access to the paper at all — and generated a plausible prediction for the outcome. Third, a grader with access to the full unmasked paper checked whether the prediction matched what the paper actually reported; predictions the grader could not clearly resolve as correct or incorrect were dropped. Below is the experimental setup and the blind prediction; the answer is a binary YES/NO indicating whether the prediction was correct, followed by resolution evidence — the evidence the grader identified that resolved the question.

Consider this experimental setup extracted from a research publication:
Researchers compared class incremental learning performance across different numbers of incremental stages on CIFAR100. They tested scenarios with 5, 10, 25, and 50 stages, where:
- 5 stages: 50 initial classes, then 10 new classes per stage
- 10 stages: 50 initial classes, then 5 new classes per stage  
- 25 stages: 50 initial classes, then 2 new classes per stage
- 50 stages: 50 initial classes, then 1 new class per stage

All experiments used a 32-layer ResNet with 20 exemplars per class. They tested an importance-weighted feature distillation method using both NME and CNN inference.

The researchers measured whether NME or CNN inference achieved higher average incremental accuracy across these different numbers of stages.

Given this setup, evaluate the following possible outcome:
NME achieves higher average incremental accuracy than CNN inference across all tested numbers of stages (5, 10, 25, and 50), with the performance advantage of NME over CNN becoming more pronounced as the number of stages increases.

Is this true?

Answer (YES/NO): NO